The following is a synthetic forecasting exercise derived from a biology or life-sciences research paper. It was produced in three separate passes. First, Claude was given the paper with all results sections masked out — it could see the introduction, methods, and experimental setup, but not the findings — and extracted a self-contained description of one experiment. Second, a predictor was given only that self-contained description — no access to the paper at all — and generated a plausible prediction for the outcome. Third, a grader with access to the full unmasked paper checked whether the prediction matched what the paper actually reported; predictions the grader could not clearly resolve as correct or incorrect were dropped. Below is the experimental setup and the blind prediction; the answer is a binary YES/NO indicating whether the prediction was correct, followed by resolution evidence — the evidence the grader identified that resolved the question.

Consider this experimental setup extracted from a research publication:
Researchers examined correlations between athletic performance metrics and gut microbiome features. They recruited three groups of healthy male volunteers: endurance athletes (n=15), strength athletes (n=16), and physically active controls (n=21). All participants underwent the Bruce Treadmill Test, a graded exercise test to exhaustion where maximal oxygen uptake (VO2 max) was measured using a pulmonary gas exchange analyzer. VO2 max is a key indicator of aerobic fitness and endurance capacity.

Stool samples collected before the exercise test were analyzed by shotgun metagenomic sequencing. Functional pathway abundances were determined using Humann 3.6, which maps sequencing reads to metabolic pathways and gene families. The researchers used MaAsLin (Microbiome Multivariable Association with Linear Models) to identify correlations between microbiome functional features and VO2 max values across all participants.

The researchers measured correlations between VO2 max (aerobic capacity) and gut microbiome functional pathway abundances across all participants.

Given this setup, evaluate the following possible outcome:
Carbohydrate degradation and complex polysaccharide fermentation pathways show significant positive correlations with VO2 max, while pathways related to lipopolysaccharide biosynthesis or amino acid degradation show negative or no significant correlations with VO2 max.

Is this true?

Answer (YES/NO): NO